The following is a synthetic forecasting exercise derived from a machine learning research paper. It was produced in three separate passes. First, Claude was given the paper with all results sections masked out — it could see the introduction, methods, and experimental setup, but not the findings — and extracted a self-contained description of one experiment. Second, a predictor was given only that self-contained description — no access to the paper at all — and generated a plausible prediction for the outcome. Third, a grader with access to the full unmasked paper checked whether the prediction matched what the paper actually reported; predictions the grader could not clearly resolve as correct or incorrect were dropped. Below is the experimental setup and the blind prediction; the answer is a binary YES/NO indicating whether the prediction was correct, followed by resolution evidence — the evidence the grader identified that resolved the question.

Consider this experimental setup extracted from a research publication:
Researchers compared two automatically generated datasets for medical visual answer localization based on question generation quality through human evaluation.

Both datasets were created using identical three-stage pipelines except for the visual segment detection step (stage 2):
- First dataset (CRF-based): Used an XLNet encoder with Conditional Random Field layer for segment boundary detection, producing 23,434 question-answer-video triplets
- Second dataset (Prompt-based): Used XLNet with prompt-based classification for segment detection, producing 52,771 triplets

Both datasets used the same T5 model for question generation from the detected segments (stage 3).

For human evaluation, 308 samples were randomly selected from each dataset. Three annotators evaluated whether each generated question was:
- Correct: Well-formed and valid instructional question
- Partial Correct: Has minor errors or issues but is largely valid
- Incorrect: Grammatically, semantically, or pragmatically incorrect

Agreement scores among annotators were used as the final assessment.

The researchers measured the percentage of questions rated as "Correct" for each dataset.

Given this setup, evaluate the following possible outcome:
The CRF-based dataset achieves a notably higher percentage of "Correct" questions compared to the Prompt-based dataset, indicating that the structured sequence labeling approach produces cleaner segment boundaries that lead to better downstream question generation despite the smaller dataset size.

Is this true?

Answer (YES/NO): YES